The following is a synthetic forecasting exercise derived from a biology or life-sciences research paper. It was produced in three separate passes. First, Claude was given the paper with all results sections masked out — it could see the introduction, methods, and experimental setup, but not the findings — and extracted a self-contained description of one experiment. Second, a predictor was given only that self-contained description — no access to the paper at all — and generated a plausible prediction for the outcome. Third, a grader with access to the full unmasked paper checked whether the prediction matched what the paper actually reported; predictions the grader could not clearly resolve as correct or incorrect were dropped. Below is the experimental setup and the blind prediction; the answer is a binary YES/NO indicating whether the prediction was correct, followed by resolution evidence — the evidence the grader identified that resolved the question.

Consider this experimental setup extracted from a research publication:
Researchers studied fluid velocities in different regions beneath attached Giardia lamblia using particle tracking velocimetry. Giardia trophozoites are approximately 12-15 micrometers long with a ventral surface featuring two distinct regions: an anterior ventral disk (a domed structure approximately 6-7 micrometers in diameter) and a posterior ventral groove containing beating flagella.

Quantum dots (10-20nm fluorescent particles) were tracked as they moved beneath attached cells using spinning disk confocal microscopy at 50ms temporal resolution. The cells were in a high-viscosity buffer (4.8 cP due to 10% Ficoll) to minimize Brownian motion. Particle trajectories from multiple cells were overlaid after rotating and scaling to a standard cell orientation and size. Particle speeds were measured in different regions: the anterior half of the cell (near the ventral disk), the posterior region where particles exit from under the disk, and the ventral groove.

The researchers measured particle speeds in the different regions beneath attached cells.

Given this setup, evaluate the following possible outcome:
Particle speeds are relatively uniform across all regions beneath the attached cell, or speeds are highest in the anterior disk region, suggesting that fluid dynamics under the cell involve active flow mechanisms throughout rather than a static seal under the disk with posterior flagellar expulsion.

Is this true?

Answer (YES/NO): NO